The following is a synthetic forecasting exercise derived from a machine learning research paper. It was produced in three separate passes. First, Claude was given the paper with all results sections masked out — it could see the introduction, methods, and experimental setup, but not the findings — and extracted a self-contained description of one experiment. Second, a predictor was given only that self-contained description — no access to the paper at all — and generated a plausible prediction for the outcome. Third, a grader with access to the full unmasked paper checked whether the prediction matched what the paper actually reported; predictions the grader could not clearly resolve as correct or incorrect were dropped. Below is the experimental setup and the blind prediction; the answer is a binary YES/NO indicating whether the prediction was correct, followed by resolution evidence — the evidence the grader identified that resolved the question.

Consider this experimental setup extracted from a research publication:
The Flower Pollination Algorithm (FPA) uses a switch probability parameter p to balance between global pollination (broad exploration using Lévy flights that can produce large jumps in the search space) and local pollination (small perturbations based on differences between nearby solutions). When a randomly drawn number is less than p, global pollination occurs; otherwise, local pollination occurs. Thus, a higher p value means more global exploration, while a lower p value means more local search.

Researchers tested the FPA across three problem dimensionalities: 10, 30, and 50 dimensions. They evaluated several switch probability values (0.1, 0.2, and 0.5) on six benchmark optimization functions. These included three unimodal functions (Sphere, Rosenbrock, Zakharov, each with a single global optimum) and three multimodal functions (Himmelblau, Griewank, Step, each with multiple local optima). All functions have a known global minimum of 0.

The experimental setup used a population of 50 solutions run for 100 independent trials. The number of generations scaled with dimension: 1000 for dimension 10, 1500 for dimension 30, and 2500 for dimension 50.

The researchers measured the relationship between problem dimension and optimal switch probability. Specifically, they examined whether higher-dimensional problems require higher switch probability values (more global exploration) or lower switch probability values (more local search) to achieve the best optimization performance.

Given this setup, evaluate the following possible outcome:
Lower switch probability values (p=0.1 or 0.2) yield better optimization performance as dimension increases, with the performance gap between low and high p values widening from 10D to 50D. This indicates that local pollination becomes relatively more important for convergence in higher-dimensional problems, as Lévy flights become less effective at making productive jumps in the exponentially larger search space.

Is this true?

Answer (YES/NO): YES